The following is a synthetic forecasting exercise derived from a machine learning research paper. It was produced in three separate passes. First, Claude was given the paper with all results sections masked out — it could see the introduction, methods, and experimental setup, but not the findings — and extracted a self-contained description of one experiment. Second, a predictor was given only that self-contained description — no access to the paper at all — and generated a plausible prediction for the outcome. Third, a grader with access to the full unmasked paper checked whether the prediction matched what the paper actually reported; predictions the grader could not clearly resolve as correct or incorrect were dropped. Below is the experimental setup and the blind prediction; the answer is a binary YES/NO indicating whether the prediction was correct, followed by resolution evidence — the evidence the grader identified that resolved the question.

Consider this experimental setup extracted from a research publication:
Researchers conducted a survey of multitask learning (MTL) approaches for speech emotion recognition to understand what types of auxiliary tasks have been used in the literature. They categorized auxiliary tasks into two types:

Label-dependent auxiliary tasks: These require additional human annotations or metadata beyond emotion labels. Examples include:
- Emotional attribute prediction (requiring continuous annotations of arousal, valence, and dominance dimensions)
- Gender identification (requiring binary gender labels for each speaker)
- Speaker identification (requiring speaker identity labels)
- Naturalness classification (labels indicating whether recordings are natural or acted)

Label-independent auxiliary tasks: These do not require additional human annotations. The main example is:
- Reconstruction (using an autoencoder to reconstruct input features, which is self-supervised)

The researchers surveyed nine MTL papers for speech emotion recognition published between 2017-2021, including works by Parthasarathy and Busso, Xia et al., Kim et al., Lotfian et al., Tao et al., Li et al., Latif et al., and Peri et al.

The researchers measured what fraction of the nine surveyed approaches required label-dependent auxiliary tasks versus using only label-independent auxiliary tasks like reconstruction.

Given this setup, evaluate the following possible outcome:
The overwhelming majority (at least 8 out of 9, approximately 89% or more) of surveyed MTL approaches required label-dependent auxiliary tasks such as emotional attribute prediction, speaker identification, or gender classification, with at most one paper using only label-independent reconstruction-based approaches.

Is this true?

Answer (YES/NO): YES